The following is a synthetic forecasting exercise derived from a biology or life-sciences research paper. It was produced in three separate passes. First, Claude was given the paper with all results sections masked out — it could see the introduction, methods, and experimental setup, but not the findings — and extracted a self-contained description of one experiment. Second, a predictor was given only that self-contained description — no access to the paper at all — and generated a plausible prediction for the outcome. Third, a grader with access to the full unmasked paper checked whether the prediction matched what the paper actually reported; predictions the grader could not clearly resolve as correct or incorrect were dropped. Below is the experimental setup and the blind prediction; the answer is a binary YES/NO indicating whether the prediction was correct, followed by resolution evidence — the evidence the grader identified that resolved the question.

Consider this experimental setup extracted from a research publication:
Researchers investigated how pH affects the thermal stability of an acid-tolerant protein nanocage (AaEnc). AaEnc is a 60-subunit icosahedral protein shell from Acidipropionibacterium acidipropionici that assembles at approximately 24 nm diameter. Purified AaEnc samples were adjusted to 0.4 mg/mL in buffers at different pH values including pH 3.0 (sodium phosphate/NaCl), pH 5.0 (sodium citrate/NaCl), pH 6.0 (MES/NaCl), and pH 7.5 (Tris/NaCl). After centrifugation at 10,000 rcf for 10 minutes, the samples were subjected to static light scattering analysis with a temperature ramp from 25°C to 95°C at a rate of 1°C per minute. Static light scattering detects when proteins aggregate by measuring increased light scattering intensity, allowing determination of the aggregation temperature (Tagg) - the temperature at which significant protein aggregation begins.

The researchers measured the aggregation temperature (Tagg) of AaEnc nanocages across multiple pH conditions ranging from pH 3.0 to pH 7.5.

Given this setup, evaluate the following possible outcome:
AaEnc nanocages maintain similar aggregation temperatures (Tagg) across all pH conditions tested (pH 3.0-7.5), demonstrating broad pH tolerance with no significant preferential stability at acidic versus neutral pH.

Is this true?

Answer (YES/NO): NO